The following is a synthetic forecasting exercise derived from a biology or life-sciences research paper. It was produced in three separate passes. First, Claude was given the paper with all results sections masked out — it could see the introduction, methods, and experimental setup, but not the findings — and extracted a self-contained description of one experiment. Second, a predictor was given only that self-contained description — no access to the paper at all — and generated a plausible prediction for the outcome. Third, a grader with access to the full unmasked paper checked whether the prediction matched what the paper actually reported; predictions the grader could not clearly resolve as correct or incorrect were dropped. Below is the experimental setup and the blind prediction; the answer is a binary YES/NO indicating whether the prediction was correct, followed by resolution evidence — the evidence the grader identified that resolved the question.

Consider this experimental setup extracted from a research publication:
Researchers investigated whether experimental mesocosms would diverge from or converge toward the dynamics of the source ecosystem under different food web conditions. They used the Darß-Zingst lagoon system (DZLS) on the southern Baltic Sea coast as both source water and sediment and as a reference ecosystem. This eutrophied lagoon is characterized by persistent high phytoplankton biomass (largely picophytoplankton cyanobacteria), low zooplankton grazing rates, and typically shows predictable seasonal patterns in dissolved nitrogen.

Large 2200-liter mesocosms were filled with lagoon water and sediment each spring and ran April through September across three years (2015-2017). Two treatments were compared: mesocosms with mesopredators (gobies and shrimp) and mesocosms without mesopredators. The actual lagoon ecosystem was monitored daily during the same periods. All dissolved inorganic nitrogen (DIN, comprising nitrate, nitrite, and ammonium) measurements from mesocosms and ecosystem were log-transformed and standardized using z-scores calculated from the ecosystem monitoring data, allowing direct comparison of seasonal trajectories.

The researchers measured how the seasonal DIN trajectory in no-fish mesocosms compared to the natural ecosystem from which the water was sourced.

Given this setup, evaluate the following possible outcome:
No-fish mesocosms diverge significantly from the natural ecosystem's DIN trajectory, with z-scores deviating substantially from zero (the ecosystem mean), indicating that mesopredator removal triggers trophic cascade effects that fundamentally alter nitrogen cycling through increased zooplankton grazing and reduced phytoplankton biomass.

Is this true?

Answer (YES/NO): NO